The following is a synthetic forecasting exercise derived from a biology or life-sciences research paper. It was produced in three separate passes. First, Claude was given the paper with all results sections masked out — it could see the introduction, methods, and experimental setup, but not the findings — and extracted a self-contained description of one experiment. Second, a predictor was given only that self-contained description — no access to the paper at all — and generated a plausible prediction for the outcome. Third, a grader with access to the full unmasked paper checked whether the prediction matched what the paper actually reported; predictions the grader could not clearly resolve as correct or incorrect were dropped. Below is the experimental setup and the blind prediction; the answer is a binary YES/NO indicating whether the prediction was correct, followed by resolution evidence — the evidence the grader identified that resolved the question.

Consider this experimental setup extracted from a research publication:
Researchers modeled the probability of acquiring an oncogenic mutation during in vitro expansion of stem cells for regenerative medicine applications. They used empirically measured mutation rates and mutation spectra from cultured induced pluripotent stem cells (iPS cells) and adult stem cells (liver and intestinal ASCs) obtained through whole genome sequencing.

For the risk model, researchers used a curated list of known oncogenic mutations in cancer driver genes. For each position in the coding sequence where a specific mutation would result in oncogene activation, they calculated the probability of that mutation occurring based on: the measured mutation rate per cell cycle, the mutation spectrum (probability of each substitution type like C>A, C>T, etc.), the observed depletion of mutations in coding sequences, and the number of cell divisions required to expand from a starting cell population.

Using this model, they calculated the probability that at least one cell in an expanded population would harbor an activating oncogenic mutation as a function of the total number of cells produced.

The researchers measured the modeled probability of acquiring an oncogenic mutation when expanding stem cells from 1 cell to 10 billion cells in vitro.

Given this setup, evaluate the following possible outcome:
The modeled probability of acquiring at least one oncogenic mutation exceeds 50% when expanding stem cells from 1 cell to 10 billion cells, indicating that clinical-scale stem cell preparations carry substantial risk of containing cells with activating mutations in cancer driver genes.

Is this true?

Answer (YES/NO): YES